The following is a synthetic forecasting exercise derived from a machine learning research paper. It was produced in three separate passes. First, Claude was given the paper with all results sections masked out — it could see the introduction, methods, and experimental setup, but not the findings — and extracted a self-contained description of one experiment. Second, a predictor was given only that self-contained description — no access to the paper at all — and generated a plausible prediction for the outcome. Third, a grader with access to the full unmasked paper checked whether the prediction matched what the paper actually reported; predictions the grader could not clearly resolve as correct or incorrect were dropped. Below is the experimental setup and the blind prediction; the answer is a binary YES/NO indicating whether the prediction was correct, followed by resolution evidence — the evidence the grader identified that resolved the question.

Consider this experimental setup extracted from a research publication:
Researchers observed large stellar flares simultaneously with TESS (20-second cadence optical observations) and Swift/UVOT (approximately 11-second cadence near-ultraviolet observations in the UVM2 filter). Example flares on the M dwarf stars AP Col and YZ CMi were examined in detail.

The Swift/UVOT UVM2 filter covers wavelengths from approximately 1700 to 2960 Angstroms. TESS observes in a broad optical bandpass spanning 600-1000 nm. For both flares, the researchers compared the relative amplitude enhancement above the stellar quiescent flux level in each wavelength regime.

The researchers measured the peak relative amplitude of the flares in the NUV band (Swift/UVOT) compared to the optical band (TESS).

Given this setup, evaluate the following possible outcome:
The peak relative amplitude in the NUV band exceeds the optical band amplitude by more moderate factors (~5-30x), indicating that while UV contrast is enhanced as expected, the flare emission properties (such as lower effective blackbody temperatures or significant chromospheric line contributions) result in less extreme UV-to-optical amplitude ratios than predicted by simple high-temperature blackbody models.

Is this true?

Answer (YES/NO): YES